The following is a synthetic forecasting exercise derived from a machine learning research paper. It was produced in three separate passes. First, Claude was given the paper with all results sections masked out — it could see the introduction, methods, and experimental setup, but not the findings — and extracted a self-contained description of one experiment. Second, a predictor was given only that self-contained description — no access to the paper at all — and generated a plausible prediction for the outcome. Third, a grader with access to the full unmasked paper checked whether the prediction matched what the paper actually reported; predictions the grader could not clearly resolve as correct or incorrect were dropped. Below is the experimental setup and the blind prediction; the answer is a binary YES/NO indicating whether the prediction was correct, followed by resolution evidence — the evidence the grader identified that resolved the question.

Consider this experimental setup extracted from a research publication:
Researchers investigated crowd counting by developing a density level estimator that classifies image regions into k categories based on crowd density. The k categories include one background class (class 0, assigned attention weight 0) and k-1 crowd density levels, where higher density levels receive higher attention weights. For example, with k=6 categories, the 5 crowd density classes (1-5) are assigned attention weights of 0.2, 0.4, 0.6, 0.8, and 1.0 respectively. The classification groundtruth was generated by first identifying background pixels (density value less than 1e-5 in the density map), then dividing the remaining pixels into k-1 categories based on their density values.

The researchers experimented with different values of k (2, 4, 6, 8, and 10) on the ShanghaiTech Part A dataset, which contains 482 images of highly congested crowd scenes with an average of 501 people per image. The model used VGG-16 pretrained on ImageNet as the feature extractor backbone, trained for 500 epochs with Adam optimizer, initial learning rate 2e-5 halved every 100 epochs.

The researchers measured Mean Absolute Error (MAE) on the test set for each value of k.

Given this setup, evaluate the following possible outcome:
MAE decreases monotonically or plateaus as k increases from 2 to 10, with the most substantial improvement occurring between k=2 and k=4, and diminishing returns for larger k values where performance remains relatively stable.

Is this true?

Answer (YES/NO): NO